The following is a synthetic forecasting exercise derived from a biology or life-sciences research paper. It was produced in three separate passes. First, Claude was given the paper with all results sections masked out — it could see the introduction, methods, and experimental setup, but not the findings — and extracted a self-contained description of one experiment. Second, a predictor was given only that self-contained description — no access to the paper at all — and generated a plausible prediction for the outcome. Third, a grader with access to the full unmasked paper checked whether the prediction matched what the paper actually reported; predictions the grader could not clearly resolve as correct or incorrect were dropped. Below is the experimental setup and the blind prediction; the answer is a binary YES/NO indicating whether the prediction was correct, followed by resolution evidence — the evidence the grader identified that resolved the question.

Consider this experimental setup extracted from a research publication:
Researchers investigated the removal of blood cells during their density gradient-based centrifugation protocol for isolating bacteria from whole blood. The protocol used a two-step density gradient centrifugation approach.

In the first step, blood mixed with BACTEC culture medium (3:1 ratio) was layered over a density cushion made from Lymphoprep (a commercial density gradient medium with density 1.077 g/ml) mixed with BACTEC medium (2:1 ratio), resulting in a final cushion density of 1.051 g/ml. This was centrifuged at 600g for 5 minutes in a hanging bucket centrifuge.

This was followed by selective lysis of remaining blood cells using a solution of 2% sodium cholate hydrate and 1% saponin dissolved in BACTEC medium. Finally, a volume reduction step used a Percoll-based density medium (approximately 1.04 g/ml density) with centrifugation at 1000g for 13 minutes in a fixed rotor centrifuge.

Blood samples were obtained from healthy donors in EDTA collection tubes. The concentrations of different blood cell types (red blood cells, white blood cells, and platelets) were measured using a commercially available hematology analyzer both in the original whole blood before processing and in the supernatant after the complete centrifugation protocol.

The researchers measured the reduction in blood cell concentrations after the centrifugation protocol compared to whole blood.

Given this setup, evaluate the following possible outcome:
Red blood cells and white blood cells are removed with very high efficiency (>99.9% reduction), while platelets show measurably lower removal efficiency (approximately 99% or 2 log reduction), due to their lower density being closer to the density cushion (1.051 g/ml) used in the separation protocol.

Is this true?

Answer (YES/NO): NO